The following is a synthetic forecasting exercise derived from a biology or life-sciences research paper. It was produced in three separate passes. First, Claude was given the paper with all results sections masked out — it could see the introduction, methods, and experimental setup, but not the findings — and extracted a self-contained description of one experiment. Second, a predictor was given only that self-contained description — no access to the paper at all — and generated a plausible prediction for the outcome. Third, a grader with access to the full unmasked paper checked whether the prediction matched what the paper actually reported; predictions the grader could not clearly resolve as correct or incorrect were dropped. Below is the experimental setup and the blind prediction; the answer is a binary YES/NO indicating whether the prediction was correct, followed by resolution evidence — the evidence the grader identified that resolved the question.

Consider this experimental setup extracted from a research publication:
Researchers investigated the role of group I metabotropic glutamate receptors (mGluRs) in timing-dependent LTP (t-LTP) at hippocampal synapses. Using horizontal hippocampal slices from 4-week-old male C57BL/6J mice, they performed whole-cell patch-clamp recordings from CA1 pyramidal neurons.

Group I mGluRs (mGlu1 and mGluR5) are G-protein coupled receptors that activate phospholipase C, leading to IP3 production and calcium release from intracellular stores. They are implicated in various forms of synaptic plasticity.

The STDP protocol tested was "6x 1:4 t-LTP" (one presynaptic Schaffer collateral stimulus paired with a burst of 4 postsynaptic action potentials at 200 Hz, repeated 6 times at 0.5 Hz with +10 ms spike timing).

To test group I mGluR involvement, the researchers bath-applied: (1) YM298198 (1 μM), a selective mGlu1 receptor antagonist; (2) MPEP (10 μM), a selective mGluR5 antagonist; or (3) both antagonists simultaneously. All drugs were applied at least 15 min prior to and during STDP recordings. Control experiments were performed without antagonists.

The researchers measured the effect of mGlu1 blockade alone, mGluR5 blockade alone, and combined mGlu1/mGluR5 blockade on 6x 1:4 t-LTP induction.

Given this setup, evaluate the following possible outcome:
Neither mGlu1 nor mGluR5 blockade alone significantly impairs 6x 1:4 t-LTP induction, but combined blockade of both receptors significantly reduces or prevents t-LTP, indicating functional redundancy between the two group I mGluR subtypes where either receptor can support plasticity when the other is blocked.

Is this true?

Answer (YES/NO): YES